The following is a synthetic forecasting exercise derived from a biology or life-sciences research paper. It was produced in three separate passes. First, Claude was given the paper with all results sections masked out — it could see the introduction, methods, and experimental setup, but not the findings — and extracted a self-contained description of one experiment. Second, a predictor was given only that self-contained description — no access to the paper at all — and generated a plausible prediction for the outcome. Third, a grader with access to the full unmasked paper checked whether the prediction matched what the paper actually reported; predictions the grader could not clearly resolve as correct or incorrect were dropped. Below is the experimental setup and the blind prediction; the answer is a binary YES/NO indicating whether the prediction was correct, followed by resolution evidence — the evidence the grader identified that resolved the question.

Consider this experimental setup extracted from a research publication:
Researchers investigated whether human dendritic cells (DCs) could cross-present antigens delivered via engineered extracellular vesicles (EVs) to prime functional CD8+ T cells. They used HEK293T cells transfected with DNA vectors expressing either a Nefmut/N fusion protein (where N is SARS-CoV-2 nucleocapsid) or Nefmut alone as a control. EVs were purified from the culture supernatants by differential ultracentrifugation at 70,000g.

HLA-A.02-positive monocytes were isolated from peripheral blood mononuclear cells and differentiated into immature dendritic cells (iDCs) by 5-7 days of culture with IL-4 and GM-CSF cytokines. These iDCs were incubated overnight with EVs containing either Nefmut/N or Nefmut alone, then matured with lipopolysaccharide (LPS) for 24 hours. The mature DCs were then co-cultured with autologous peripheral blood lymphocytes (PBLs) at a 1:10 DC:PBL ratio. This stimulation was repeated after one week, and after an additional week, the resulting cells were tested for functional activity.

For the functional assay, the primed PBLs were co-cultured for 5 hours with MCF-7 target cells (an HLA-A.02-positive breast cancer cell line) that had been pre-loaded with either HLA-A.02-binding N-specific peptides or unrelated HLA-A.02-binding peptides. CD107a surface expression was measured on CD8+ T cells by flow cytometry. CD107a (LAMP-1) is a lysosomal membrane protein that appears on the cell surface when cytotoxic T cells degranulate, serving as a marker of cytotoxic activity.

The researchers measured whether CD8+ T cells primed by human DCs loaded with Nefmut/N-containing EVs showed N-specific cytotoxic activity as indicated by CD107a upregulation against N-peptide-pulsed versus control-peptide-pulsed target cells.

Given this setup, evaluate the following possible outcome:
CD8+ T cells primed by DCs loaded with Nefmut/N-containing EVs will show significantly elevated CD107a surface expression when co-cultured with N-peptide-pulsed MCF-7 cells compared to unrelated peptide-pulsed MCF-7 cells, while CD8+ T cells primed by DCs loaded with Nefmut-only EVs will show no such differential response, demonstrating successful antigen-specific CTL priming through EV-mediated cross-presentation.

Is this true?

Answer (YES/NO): YES